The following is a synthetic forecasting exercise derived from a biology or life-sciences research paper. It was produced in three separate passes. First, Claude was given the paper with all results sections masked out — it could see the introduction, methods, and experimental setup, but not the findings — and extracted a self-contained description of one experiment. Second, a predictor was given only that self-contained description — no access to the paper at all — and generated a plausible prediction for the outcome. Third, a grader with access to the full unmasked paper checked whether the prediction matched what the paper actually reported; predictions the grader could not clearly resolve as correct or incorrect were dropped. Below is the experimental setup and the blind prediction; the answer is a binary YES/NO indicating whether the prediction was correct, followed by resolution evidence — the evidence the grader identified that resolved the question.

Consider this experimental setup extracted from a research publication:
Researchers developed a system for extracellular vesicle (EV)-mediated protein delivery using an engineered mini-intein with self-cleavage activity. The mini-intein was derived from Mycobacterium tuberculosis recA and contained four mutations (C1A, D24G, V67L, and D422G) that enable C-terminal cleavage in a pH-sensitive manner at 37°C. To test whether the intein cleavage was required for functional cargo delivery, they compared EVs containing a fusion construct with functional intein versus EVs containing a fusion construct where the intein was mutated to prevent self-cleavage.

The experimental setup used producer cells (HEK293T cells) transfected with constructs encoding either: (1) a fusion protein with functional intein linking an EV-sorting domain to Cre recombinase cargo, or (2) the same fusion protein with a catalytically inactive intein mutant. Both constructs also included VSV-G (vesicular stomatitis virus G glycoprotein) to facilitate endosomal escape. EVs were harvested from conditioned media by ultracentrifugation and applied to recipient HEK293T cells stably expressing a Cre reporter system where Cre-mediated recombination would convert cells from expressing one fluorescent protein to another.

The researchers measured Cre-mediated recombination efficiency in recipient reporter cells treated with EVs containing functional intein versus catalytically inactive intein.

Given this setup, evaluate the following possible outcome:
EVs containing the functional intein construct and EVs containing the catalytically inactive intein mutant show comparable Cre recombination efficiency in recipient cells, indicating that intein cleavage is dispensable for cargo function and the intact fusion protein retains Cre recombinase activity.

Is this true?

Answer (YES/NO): NO